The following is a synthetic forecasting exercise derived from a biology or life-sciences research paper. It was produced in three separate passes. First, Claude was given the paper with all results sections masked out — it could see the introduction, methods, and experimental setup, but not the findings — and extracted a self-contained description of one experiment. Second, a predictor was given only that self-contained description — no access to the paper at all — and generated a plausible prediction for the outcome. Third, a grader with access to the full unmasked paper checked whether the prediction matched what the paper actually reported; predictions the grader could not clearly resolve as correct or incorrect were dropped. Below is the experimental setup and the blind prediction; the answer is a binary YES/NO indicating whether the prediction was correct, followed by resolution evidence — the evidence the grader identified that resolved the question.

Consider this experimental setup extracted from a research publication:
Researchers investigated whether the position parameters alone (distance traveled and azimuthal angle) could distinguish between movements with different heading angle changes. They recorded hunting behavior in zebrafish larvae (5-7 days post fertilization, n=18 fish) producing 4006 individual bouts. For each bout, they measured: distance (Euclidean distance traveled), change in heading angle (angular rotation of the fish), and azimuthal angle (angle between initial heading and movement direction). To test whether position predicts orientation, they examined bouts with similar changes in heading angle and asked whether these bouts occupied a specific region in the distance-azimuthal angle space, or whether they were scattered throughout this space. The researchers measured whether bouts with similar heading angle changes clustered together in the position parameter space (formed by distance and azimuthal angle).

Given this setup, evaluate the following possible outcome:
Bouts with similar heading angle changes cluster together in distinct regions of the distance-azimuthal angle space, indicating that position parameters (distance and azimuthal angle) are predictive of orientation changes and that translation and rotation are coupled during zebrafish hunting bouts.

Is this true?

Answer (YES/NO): YES